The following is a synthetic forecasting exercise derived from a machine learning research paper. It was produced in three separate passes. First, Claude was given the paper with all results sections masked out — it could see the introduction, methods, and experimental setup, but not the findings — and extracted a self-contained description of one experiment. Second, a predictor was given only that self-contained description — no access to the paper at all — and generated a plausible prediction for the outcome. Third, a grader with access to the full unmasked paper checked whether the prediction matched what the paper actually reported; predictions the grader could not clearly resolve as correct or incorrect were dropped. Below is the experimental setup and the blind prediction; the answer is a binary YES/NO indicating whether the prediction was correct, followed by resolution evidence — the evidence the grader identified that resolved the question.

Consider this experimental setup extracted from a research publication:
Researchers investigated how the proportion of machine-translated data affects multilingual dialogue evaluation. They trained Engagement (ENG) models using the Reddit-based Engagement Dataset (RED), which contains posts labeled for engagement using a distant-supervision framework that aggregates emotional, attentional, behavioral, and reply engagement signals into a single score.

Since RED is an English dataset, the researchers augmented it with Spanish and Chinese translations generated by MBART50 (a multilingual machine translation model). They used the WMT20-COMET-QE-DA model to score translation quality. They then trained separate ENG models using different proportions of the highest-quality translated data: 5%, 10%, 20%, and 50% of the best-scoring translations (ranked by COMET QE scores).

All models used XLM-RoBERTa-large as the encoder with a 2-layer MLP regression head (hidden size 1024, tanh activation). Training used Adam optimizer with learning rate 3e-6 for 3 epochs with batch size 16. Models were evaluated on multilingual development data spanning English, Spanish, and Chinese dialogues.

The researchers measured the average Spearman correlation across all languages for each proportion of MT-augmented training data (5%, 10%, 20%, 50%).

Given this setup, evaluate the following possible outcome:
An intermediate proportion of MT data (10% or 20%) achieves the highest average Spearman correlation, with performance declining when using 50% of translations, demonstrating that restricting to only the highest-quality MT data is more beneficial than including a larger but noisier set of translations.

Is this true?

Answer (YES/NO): YES